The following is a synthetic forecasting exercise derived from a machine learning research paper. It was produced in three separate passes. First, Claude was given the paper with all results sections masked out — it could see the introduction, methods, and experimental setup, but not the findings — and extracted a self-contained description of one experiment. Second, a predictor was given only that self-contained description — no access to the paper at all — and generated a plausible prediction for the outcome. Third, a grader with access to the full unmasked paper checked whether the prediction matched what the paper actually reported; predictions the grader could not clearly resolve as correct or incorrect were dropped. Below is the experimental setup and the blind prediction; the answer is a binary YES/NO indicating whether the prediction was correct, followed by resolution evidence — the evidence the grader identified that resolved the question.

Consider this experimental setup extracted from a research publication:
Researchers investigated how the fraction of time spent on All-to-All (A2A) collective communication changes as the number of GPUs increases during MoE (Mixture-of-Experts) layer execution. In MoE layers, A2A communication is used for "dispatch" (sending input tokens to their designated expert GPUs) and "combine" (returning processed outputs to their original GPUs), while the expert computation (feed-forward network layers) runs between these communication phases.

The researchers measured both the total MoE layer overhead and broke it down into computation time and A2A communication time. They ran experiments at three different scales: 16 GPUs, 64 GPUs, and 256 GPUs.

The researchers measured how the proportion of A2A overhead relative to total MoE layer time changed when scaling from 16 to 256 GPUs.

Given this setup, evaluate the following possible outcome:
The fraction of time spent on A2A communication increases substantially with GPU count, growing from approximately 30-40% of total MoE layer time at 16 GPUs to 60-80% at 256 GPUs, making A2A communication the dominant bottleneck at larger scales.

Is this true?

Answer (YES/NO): NO